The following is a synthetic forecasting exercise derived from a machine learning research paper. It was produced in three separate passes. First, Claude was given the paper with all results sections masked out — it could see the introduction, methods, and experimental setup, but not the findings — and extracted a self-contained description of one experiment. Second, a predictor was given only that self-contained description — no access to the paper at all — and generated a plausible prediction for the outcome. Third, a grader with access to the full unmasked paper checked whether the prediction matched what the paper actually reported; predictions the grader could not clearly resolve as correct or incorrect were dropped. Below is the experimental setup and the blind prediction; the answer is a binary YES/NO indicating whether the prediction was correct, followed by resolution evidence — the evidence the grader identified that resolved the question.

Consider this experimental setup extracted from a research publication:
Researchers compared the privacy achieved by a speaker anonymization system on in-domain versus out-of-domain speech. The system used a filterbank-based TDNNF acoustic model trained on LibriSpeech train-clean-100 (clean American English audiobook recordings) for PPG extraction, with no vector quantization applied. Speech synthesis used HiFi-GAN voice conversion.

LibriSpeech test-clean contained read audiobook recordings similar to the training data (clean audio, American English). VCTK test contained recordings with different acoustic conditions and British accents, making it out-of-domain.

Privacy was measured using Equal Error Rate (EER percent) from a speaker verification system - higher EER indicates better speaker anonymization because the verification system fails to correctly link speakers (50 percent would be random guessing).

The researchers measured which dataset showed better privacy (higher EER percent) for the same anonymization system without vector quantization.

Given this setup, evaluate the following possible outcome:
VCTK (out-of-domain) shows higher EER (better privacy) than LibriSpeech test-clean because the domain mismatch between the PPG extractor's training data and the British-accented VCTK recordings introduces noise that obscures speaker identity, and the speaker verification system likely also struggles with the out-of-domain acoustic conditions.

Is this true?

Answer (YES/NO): YES